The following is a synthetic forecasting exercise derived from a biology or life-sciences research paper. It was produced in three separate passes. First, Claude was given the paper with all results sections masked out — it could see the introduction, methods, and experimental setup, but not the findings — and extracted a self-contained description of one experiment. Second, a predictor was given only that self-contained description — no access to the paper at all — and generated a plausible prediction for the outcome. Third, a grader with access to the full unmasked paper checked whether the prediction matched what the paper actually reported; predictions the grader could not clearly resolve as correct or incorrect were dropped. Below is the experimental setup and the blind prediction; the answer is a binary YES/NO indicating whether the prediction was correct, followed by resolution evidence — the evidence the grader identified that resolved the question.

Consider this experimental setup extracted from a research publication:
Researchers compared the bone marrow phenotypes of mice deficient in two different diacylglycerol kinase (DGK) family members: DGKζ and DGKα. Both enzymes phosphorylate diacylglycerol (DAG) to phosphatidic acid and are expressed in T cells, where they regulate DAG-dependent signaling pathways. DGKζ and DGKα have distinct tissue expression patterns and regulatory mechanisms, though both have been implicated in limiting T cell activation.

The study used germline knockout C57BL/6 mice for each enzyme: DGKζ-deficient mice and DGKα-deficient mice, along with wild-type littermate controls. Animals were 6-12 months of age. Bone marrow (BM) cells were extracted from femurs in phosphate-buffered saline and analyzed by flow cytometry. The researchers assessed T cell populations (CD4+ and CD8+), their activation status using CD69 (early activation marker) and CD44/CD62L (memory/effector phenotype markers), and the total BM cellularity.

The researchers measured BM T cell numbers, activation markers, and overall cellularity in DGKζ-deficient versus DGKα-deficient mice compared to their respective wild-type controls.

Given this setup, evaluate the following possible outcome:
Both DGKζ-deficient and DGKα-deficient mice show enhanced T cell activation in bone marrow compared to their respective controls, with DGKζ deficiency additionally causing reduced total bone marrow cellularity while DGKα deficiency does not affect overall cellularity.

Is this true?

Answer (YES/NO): NO